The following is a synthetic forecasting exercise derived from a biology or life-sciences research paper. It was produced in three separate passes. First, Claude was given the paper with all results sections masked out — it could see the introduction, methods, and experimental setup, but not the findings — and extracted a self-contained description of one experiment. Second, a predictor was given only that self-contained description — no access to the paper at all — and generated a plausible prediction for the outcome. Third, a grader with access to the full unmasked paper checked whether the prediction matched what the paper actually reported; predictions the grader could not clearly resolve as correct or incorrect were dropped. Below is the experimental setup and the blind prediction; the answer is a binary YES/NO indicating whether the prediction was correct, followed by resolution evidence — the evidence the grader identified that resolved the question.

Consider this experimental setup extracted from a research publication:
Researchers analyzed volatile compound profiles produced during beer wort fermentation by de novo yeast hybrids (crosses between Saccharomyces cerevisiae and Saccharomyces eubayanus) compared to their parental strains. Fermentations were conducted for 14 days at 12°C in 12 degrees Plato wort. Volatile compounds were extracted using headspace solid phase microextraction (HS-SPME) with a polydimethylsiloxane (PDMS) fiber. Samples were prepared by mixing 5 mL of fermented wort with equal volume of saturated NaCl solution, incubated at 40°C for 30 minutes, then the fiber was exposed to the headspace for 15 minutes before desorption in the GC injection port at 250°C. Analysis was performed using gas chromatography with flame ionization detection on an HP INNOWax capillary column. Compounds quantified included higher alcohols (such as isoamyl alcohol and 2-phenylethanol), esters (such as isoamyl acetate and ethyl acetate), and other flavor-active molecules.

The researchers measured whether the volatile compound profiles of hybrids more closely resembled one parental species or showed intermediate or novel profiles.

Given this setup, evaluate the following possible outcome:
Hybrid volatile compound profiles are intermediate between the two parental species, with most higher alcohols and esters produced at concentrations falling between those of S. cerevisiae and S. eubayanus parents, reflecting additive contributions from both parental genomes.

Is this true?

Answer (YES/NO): NO